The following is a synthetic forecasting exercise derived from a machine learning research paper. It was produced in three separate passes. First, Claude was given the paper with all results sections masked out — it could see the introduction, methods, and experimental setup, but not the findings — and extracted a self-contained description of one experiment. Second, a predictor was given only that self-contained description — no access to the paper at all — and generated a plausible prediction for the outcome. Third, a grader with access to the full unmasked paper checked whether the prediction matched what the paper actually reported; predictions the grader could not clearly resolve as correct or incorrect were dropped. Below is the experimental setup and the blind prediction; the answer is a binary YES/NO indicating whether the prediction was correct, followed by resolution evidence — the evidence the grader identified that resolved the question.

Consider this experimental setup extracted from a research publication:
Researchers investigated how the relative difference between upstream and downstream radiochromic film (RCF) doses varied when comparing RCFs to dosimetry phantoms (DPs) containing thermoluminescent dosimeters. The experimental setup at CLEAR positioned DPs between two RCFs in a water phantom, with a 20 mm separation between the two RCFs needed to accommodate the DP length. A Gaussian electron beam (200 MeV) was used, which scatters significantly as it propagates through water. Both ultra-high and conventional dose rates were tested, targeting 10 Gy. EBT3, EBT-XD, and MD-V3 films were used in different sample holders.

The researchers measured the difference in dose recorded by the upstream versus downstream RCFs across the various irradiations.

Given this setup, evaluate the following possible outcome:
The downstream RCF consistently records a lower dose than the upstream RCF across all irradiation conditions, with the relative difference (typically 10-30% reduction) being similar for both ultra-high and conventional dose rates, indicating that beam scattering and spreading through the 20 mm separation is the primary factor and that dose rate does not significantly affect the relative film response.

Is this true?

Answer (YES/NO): NO